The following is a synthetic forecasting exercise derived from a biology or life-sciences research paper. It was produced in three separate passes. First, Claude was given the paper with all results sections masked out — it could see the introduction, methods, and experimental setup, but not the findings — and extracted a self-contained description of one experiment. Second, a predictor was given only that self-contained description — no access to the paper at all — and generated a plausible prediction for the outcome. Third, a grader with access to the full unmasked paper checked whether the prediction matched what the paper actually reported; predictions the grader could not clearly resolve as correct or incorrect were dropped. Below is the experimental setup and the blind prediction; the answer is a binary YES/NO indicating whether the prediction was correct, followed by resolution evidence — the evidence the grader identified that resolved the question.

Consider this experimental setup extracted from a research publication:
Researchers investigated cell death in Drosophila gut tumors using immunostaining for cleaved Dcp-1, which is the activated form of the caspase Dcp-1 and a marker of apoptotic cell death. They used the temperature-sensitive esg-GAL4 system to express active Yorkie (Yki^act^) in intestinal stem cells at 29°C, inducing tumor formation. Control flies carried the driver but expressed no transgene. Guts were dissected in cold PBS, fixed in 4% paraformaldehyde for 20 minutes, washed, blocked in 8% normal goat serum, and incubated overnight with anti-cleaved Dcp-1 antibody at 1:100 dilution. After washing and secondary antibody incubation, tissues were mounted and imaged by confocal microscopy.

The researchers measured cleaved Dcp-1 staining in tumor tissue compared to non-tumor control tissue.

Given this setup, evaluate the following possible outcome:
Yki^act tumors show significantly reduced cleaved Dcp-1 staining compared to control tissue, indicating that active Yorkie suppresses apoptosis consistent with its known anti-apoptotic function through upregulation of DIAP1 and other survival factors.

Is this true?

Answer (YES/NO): NO